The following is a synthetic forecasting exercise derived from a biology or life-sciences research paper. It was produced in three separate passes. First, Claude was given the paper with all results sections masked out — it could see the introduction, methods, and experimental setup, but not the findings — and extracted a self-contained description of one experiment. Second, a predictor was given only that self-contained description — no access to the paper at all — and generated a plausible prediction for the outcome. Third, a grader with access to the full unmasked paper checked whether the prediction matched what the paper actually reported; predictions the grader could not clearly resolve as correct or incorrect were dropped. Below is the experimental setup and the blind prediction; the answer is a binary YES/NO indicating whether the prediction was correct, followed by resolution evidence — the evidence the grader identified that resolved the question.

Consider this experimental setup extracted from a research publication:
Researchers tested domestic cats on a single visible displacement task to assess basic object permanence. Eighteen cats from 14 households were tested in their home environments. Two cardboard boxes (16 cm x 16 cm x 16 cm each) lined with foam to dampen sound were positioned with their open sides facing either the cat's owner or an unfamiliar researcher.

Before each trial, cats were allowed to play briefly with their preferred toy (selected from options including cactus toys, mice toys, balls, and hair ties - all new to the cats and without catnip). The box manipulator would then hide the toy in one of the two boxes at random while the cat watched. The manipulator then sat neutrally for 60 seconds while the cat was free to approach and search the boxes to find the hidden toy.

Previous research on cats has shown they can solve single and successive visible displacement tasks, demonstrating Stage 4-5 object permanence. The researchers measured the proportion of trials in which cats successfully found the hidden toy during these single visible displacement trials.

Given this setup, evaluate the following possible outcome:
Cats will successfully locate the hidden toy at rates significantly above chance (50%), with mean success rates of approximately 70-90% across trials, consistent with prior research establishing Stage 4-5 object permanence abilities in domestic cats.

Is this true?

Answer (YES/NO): NO